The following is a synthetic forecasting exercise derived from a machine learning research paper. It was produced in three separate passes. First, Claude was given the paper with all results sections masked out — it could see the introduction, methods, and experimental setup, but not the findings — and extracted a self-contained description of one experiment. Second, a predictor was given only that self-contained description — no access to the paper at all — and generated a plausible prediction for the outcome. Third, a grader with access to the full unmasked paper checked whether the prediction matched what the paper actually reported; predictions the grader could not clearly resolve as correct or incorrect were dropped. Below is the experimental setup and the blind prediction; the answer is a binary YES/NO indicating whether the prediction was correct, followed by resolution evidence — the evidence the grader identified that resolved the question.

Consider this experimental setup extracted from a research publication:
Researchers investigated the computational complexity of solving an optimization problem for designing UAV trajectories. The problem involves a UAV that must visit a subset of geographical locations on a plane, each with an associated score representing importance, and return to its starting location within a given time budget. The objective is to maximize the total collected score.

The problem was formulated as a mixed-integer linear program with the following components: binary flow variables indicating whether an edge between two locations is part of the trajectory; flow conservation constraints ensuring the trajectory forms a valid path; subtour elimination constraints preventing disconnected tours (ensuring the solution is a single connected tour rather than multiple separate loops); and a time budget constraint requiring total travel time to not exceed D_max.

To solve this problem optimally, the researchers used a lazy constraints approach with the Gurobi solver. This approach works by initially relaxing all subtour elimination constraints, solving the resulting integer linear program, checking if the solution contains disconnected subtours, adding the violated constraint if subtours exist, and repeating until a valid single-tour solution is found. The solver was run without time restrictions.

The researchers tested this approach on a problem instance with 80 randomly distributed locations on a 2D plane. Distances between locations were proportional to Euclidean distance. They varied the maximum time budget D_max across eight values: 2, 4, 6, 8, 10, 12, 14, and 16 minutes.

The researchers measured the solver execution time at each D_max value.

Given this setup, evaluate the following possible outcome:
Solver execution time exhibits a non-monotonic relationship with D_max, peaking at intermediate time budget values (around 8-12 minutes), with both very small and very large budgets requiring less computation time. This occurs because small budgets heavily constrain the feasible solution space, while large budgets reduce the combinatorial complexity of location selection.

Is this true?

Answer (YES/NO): YES